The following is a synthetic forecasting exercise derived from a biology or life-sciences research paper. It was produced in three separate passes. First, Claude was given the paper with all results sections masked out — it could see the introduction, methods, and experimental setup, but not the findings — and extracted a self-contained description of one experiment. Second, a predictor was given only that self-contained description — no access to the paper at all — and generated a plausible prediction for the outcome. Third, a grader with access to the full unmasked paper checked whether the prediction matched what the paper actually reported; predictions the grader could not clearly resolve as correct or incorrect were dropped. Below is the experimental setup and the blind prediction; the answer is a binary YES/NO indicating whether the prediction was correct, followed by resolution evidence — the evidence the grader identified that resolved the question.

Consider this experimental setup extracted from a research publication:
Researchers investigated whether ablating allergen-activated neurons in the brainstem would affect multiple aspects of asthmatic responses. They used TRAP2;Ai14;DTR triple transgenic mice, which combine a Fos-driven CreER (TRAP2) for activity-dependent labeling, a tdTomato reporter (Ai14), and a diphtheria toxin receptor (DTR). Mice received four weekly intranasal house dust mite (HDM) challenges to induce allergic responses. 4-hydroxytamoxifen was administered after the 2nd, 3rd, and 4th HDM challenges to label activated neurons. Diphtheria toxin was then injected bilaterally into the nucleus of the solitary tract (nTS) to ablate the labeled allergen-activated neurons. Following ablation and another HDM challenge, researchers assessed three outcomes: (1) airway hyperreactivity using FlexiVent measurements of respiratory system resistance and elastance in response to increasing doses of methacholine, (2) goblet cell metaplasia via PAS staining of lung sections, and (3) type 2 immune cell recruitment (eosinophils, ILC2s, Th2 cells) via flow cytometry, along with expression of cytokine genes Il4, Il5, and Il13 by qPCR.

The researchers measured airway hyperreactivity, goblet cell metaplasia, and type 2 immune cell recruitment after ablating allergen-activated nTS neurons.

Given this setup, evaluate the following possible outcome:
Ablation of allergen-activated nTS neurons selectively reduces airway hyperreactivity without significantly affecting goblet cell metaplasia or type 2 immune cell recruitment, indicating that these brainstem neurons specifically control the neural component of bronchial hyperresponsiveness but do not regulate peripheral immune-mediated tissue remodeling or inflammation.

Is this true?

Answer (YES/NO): YES